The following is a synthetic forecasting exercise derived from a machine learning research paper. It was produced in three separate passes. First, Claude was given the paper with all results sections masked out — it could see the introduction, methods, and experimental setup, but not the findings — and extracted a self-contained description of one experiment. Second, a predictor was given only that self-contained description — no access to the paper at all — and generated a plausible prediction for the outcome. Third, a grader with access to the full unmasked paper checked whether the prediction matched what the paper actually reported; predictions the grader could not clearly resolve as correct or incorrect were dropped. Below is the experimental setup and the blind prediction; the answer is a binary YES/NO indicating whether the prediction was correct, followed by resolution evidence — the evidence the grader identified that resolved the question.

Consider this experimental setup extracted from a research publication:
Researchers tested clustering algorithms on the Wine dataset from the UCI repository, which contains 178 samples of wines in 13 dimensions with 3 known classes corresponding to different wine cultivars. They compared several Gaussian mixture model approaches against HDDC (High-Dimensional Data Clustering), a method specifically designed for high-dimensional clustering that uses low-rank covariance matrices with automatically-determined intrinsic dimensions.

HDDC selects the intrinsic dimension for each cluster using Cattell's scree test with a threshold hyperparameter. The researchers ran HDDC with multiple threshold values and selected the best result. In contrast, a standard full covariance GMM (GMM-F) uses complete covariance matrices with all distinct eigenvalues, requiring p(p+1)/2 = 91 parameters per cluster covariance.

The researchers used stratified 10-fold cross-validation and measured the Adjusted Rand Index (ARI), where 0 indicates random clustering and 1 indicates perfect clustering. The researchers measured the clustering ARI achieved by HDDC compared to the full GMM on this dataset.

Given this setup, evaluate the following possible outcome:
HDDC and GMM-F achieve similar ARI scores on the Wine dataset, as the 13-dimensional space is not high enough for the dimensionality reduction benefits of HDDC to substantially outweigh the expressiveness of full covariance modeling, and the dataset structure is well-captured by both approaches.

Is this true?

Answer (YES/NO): NO